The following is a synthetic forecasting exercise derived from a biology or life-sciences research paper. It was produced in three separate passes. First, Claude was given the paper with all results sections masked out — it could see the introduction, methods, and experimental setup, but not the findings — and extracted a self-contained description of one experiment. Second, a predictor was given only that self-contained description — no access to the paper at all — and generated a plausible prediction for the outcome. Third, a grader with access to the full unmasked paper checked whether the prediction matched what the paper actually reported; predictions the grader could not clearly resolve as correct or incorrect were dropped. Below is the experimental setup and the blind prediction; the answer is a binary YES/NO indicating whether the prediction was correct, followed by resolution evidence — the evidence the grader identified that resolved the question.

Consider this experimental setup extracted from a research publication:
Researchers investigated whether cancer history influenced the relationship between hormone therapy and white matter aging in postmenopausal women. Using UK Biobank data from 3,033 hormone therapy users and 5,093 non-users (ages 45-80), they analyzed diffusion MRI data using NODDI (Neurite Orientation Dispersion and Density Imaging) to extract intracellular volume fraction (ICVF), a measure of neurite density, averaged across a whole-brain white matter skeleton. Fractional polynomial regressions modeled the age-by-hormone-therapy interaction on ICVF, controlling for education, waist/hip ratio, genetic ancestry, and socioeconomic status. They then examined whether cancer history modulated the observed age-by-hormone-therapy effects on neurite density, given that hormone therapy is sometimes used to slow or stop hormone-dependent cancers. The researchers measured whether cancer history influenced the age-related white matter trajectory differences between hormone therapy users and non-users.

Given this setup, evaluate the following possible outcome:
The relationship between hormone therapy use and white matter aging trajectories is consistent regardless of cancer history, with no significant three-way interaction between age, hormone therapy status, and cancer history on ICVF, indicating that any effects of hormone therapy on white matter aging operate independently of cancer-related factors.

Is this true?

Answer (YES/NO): NO